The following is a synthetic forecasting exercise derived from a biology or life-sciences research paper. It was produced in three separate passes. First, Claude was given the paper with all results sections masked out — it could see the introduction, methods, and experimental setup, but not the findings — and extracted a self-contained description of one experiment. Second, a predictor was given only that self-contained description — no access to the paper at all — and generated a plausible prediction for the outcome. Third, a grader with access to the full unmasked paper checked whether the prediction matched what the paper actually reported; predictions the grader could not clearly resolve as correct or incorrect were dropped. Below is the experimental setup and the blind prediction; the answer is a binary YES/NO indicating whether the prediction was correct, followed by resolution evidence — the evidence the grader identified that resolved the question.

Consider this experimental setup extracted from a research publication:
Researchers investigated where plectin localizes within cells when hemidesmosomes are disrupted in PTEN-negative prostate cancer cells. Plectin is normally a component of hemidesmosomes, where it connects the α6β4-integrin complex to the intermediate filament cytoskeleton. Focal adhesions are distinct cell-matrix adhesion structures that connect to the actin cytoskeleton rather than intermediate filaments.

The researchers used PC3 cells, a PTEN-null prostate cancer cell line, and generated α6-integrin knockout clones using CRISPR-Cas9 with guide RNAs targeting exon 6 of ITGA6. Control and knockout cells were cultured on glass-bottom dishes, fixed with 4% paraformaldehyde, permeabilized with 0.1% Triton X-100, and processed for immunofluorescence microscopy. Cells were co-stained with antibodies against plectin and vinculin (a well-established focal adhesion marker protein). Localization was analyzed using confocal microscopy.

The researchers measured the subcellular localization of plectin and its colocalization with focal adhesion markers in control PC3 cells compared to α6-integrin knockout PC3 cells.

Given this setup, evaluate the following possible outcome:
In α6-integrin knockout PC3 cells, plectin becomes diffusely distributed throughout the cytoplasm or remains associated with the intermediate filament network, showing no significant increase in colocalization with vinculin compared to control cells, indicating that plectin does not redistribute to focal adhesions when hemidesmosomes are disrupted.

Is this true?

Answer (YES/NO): NO